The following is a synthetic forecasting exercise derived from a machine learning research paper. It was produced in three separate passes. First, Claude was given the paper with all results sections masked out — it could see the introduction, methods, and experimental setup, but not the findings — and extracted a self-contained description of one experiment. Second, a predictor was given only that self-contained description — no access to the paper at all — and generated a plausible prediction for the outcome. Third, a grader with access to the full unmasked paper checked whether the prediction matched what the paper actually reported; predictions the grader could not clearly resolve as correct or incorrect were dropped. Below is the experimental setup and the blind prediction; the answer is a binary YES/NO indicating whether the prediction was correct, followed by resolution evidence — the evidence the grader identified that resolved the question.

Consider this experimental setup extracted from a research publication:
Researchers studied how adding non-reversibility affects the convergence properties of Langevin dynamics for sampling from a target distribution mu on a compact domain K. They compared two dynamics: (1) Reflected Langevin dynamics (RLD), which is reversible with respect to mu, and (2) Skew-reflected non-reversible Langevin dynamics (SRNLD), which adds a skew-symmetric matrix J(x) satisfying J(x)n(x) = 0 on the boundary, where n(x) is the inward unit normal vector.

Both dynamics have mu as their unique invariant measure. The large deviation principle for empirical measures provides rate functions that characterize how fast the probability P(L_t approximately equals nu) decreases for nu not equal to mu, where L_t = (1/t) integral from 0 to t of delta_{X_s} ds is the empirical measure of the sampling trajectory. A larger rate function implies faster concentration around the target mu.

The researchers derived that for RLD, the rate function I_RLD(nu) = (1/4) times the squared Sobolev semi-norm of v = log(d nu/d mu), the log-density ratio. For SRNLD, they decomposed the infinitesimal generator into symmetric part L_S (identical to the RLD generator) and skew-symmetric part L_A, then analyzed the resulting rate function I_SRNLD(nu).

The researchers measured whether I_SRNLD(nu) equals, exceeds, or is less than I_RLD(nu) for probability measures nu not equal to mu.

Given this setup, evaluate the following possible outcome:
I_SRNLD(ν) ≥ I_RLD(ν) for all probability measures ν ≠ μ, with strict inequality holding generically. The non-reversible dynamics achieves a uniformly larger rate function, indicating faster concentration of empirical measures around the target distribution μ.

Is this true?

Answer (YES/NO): YES